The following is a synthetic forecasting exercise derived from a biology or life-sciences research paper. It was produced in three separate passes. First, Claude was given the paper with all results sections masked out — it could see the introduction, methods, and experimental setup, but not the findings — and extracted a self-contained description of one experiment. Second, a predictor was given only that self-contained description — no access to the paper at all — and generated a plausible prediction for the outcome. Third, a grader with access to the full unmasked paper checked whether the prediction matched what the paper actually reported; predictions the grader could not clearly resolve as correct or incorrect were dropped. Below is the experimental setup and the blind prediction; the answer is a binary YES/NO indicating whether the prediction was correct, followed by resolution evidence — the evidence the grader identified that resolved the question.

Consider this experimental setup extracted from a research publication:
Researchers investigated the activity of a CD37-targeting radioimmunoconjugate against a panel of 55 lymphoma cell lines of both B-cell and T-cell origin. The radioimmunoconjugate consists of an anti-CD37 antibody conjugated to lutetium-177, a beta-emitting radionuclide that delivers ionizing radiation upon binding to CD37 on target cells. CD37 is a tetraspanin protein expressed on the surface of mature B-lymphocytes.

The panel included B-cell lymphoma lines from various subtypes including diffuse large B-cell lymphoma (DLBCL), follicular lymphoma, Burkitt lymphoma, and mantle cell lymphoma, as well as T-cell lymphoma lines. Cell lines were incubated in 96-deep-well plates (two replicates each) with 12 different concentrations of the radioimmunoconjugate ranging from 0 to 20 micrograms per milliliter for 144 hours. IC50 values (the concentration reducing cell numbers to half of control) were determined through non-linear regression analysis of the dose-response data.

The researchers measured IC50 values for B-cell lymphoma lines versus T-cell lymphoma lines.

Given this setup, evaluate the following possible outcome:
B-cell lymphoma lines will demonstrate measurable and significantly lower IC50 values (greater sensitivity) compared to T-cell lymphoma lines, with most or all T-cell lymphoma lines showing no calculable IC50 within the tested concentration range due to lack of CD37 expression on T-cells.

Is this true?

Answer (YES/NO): NO